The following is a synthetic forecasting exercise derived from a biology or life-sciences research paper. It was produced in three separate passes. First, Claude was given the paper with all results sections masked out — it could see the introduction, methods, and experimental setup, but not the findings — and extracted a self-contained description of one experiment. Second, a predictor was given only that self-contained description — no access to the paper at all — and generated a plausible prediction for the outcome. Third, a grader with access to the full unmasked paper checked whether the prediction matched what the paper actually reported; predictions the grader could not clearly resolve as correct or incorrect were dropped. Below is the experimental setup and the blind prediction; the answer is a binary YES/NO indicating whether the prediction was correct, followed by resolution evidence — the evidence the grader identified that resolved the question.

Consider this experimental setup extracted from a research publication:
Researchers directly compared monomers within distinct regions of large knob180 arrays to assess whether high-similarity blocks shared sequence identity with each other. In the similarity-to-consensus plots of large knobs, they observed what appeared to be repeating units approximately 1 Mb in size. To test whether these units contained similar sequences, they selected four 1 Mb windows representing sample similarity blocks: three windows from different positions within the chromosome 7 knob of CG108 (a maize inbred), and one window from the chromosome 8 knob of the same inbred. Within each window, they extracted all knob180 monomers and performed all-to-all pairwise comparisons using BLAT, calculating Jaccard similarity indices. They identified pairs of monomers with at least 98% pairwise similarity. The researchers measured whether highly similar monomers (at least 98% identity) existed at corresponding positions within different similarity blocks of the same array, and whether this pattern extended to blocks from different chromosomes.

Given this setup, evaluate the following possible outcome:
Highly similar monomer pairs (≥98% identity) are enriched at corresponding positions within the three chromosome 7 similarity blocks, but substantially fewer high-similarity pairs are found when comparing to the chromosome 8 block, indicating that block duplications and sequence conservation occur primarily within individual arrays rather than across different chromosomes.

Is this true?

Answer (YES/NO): NO